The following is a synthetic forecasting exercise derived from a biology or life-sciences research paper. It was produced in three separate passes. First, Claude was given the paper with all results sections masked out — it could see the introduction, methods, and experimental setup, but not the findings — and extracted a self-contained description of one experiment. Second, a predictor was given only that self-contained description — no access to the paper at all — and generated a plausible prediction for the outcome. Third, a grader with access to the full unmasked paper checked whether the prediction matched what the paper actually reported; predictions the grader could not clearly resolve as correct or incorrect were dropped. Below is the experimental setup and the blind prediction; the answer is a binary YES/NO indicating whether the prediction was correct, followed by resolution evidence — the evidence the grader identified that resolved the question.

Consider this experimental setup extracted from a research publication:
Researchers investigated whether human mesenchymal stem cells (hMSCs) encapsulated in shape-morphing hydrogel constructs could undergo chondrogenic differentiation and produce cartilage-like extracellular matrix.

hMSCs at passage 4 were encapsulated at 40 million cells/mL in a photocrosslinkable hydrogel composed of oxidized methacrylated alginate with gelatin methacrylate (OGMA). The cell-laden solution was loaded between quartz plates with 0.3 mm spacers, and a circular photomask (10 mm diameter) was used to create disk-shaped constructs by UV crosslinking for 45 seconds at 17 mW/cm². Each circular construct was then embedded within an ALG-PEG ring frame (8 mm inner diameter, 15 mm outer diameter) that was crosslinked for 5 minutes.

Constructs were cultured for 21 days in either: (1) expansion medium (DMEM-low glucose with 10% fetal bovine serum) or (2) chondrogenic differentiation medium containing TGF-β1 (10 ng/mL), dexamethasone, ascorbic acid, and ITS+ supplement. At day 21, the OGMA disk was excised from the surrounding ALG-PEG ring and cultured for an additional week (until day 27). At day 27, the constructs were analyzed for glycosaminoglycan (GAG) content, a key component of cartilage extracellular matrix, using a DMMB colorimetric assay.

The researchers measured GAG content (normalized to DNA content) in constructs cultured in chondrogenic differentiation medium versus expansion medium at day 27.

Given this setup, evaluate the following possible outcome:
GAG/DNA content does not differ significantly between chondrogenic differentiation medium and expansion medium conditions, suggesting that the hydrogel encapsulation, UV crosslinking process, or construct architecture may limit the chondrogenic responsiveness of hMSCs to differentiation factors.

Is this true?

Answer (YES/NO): NO